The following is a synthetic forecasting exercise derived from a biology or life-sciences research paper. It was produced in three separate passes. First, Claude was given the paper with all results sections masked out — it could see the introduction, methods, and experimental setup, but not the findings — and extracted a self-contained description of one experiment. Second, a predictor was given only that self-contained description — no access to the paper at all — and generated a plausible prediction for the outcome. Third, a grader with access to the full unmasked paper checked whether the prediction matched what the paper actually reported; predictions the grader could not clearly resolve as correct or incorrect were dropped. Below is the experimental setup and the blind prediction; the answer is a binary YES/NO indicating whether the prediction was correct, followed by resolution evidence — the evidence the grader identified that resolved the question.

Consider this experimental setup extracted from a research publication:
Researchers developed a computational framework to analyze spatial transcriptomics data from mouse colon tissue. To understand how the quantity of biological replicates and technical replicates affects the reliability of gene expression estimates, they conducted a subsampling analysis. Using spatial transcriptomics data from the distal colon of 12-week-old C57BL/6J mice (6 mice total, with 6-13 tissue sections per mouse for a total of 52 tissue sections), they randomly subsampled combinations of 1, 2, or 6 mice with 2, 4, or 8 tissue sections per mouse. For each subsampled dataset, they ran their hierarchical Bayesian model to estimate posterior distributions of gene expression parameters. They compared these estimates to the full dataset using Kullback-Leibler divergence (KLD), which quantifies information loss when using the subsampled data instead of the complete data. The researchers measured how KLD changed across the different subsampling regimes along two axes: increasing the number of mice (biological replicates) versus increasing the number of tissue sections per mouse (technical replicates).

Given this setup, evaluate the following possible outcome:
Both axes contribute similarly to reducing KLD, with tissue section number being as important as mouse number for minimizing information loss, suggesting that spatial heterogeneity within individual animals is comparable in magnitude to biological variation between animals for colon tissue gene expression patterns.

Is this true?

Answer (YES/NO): NO